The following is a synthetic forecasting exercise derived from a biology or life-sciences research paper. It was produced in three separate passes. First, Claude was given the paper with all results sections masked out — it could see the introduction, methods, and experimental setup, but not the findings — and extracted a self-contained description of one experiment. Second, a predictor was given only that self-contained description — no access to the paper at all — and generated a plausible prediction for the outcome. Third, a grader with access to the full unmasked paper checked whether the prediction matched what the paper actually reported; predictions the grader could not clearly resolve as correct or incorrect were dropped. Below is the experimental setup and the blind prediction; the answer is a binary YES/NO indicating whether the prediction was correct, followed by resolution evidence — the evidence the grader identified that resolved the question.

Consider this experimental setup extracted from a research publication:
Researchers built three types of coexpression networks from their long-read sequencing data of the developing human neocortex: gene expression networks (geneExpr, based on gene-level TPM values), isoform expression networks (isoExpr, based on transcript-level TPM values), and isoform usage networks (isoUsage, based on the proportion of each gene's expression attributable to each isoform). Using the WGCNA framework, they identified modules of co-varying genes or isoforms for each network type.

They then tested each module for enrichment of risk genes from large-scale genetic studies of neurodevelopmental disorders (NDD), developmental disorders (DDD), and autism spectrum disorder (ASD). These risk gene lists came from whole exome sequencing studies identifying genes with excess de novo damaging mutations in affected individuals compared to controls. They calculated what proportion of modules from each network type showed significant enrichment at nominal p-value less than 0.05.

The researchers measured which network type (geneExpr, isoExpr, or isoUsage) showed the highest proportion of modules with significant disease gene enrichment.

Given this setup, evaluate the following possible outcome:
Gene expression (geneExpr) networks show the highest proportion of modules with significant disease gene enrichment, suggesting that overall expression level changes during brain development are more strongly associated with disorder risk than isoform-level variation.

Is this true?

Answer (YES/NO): NO